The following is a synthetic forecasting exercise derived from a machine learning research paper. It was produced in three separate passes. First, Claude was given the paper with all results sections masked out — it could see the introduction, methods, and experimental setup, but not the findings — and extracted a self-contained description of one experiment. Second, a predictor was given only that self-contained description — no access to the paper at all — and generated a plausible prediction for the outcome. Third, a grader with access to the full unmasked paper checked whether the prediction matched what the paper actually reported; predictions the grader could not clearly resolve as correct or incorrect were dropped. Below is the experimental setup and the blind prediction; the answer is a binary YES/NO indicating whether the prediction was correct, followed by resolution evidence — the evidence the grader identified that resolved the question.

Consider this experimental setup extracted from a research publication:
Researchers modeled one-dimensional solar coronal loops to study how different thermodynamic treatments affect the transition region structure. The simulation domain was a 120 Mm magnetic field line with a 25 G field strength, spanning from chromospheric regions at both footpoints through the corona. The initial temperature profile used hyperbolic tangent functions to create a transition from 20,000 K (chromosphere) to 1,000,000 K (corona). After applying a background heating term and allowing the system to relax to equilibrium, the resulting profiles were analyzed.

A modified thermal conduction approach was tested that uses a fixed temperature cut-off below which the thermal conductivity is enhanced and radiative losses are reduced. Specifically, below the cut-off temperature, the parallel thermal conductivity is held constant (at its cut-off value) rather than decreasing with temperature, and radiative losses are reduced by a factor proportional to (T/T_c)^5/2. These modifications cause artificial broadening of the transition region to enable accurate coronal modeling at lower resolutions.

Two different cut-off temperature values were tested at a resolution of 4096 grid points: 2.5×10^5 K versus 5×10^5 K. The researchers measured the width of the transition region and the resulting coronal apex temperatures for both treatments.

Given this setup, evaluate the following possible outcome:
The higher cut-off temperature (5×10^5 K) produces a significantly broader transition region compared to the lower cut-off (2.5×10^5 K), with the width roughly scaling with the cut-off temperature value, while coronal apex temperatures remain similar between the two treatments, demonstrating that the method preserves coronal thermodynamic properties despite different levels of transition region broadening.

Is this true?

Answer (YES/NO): NO